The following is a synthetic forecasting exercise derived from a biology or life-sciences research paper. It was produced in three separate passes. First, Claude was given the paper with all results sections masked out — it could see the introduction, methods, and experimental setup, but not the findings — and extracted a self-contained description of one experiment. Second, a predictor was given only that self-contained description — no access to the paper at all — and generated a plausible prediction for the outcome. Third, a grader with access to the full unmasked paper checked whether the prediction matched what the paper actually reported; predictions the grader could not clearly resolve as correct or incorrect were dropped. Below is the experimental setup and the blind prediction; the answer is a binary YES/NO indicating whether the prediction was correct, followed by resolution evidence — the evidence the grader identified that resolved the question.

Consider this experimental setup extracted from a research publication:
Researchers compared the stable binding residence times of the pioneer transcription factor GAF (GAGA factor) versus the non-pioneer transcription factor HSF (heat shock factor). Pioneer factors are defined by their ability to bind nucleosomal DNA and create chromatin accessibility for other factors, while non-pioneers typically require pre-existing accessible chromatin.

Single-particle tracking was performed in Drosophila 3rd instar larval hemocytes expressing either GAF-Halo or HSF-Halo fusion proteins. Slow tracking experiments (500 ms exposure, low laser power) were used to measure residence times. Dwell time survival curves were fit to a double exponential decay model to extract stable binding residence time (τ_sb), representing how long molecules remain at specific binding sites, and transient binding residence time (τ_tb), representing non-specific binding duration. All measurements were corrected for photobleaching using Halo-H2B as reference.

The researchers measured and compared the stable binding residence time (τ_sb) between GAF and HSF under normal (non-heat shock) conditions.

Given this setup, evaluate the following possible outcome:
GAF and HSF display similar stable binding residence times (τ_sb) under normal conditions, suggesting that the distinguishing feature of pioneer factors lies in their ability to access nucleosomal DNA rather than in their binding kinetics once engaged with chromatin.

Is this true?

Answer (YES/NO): NO